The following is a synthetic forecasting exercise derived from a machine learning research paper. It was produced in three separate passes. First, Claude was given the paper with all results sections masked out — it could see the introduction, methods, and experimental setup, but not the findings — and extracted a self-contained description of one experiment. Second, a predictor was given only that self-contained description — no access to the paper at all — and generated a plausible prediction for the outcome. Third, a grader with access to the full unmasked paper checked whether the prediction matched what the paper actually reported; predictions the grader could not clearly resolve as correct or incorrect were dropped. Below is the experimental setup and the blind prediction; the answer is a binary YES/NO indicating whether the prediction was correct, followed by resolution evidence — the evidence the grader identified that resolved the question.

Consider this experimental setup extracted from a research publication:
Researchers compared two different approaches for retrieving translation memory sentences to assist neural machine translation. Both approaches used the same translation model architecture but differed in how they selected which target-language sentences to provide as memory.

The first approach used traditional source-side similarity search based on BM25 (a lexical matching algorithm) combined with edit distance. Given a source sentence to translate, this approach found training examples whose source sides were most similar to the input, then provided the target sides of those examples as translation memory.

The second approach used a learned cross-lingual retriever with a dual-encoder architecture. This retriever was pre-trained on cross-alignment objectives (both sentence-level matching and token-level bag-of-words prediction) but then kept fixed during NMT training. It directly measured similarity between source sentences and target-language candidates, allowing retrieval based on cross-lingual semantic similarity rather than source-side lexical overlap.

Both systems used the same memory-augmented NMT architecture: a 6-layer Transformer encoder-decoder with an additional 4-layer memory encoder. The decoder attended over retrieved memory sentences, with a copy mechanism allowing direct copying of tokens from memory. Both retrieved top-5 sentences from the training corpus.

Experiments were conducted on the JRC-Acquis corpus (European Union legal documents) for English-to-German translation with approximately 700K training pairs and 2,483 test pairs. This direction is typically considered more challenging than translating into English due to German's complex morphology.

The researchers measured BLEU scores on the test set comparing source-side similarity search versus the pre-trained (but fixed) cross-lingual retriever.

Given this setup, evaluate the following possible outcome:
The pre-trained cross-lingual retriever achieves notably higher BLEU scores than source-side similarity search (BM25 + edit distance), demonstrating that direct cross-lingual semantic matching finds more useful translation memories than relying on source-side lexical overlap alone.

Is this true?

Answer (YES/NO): NO